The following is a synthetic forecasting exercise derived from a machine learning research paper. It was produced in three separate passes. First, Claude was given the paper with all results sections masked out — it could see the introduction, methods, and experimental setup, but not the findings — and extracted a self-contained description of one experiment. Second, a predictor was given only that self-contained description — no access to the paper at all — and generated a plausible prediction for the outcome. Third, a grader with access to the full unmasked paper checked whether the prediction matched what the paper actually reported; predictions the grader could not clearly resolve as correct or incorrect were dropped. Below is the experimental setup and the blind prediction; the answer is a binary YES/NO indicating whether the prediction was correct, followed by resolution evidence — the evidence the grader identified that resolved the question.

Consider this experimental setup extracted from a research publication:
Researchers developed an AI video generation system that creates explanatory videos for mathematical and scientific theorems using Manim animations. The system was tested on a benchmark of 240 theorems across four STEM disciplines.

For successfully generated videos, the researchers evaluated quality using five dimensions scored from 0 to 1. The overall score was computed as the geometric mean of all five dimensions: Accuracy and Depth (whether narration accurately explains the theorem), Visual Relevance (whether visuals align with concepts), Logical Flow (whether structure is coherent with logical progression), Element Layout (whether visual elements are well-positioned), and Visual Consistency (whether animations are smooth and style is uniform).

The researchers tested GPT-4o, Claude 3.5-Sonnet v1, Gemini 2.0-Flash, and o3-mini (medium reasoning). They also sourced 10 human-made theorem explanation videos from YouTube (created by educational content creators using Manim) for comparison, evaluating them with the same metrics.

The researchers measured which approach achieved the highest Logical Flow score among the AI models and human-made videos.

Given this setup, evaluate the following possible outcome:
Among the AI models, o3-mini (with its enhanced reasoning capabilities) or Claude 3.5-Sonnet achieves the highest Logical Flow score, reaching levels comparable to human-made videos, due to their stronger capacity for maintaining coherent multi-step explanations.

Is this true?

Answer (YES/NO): NO